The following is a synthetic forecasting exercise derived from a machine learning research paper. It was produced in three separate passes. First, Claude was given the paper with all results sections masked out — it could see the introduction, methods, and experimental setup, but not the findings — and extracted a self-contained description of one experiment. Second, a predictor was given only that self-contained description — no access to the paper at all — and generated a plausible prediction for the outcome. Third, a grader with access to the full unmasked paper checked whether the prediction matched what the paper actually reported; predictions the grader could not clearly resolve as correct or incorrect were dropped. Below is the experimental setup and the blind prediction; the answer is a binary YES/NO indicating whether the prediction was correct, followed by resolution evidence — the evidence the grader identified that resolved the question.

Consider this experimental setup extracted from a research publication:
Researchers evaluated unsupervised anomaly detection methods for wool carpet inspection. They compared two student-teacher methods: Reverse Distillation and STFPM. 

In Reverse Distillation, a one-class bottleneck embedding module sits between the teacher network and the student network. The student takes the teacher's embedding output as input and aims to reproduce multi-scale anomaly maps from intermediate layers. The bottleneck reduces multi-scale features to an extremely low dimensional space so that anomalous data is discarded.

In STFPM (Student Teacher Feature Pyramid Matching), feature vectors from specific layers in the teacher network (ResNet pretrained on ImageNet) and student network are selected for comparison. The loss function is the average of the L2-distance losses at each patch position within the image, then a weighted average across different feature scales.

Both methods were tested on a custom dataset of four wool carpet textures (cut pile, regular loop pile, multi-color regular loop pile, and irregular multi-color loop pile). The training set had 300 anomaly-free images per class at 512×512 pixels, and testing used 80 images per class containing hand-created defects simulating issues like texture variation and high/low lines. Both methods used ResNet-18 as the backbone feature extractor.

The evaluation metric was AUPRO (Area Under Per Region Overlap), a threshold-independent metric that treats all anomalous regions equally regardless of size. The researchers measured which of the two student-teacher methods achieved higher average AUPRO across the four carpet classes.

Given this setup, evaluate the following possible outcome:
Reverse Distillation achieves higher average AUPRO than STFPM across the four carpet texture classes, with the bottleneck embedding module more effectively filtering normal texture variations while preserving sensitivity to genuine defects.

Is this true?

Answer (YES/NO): YES